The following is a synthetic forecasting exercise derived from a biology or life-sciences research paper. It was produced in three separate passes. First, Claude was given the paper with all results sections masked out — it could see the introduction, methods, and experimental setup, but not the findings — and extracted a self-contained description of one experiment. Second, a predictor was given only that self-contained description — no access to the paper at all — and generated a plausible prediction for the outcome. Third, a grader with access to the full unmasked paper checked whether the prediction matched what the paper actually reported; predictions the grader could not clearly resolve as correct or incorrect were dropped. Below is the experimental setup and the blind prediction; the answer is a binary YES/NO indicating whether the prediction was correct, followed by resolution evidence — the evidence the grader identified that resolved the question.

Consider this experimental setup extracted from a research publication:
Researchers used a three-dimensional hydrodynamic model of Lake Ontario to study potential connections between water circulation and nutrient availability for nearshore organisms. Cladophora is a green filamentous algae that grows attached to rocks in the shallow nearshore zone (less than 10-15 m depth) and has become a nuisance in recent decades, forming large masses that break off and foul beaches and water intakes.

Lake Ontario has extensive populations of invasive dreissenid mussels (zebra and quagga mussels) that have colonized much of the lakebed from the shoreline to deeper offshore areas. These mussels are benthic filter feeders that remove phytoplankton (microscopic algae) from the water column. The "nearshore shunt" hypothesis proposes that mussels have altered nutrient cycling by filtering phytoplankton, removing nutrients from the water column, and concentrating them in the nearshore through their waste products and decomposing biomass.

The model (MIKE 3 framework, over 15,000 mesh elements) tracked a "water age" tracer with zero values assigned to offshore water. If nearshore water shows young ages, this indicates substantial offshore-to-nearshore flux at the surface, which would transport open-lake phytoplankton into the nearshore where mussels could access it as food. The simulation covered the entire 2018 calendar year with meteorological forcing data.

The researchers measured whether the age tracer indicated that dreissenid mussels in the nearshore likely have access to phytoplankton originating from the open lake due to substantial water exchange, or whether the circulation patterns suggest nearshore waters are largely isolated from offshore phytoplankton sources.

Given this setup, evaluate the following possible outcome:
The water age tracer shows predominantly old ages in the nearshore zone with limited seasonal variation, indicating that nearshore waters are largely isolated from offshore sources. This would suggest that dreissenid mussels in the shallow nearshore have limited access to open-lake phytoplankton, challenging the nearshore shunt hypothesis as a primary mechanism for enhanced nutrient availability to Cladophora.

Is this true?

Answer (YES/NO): NO